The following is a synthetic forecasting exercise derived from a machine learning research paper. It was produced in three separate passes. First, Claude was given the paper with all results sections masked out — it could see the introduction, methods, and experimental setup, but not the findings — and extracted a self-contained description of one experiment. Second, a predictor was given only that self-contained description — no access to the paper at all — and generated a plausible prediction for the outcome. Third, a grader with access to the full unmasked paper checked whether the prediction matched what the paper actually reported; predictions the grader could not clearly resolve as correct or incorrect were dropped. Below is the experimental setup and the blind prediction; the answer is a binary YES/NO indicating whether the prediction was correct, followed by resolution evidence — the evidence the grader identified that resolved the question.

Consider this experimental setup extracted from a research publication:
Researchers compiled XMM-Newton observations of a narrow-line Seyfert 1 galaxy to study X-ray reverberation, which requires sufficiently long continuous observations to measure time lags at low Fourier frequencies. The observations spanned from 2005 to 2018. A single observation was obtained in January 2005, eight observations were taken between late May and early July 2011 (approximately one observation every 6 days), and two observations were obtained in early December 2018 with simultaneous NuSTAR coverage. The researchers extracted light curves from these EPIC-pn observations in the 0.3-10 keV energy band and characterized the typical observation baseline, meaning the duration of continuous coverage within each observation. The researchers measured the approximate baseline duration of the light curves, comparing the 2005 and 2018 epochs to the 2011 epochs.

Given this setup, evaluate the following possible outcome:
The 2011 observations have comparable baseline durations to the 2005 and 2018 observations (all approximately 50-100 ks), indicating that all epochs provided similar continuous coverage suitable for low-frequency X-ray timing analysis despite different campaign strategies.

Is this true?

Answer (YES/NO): NO